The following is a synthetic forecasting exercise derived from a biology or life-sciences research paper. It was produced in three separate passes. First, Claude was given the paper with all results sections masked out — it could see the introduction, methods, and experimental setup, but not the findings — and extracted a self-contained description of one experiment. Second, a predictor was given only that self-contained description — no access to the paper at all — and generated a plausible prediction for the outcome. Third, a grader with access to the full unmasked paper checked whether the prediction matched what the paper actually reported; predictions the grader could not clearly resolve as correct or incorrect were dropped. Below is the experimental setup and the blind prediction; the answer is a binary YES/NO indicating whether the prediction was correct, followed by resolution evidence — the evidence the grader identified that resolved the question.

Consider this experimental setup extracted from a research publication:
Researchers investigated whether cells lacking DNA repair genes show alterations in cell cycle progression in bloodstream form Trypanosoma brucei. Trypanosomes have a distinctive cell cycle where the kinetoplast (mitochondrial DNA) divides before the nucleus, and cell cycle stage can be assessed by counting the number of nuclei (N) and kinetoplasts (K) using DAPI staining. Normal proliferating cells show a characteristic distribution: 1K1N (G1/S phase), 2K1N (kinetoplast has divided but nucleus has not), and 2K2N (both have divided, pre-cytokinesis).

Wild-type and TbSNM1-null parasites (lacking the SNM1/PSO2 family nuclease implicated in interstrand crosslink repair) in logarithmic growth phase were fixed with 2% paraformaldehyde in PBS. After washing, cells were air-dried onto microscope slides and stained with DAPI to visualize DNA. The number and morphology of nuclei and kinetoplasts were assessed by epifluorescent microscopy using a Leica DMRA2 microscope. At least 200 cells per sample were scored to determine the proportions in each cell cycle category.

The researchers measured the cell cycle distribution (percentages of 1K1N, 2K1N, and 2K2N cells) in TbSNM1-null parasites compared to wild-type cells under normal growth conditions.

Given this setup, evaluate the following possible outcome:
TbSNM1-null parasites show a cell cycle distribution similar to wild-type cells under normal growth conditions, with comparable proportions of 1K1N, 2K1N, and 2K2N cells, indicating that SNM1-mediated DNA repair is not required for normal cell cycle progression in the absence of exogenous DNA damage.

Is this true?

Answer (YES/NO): YES